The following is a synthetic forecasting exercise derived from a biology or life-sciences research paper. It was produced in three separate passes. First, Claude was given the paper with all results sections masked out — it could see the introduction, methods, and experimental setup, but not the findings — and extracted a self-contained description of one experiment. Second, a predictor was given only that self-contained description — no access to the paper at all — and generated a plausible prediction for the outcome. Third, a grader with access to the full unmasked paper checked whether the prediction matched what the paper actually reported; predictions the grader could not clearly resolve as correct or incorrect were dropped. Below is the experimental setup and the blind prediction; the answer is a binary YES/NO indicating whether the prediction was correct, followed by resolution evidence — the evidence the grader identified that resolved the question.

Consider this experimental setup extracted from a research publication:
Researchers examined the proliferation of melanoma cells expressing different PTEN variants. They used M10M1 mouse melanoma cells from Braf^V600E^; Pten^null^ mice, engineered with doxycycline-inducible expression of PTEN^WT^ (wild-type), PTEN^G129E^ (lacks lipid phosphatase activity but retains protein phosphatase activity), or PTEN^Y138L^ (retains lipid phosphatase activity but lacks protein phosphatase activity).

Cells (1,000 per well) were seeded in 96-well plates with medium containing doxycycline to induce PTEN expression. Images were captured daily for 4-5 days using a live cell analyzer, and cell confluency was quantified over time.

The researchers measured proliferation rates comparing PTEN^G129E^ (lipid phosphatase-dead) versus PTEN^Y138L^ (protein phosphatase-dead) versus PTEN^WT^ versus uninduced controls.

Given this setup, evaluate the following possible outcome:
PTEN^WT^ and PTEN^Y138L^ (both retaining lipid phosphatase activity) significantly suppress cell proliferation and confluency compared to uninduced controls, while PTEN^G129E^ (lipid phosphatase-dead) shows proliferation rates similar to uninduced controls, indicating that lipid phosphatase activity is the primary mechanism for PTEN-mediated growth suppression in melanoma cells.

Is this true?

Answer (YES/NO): NO